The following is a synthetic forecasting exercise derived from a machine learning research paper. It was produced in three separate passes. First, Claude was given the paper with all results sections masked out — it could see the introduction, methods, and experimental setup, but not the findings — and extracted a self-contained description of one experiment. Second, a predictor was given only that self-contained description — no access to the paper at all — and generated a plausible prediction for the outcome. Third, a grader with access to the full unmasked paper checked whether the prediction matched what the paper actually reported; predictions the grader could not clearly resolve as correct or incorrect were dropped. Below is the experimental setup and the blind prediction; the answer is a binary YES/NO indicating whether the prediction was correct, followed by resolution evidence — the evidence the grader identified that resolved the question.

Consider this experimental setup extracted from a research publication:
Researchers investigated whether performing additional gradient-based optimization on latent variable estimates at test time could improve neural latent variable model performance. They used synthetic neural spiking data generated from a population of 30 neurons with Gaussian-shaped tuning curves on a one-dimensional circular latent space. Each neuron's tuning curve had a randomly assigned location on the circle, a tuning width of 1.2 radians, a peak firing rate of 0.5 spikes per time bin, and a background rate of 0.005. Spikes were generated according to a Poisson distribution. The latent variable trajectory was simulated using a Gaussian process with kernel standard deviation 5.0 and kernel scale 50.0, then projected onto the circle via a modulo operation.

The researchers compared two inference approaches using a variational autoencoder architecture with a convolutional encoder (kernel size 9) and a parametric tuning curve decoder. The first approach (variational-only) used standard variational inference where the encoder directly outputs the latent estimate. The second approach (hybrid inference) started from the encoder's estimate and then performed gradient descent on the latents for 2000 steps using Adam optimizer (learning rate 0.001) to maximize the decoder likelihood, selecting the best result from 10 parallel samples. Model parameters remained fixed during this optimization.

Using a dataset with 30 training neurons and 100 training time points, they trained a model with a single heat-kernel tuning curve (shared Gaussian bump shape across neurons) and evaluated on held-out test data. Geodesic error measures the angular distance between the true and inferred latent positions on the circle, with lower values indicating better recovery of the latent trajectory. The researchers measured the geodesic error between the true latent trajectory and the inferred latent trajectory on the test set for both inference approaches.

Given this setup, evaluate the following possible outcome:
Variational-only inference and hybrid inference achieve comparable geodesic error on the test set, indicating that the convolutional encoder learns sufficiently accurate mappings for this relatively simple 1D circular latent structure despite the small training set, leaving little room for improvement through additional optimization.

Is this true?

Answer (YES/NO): NO